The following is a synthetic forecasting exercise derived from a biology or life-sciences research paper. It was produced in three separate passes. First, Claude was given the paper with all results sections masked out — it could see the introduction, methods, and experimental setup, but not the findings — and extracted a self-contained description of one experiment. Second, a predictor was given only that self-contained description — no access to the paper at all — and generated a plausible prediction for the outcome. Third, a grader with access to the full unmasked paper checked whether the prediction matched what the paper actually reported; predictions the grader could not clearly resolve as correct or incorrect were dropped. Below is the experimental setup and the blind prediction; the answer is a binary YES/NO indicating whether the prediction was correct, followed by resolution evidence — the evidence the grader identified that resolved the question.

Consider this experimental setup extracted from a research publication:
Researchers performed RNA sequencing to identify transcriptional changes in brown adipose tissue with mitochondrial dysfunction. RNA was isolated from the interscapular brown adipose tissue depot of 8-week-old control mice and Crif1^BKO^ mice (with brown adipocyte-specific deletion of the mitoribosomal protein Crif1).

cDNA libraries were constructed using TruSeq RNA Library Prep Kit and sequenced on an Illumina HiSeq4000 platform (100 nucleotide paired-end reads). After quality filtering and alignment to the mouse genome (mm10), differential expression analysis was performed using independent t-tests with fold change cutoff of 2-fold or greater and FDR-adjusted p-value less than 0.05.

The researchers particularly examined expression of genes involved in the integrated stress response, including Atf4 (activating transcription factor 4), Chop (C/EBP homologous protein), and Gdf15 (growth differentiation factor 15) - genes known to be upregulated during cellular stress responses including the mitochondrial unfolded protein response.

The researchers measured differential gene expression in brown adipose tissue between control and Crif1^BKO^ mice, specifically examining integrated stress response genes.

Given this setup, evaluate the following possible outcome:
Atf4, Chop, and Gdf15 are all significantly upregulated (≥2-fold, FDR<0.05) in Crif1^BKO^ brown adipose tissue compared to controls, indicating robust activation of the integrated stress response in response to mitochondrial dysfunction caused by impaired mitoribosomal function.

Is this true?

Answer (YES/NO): NO